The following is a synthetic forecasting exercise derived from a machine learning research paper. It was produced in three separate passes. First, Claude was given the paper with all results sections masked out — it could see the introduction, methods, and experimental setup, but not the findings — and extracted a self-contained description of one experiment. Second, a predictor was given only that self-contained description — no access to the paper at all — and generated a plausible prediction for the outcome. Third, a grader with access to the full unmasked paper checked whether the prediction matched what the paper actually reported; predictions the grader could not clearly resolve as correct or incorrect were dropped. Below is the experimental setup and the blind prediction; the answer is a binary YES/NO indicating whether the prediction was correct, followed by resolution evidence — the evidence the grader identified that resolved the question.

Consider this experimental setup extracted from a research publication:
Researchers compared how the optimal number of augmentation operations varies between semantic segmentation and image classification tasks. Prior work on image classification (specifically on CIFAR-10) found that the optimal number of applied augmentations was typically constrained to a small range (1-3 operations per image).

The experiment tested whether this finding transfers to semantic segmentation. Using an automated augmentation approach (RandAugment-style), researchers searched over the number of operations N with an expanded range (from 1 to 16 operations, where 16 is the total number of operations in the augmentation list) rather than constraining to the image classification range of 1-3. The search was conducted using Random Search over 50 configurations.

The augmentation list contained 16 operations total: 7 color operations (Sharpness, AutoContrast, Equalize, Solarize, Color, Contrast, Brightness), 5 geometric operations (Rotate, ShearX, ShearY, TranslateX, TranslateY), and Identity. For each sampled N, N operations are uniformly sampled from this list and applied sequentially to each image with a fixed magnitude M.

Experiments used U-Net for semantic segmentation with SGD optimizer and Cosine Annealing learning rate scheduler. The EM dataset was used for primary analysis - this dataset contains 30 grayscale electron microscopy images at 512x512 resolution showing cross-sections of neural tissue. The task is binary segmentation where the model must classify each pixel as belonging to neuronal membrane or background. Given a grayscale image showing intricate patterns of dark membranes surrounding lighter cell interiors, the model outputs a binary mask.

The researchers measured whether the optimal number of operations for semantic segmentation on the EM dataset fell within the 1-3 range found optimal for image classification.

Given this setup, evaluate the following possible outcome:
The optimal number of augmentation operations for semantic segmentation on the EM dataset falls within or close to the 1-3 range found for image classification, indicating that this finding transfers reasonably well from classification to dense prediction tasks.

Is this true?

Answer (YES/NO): NO